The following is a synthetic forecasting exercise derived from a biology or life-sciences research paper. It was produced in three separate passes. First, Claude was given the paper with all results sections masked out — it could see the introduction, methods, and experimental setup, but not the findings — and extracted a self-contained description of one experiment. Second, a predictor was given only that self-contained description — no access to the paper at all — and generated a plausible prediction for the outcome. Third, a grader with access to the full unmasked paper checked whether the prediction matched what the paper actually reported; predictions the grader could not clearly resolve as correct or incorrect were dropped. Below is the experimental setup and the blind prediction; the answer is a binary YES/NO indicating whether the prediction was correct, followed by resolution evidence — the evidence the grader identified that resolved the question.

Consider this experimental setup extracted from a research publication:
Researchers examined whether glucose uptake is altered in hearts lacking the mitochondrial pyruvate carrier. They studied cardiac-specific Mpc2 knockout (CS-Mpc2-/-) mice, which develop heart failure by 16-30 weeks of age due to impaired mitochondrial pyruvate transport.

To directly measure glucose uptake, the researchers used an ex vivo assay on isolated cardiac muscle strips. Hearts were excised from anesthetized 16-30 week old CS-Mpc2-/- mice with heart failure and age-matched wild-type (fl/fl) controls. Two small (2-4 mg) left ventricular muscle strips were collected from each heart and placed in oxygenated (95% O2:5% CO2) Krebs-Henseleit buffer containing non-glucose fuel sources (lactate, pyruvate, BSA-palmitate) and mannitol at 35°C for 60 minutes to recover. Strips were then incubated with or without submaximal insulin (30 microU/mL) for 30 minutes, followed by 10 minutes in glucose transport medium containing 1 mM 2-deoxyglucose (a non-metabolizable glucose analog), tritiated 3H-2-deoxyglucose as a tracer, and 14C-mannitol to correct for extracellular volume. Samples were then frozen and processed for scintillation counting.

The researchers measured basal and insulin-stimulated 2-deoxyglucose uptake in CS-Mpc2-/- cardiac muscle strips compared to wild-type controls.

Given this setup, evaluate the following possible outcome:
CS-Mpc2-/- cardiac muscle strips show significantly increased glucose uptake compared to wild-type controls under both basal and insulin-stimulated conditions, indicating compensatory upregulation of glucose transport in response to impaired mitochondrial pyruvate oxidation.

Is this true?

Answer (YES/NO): YES